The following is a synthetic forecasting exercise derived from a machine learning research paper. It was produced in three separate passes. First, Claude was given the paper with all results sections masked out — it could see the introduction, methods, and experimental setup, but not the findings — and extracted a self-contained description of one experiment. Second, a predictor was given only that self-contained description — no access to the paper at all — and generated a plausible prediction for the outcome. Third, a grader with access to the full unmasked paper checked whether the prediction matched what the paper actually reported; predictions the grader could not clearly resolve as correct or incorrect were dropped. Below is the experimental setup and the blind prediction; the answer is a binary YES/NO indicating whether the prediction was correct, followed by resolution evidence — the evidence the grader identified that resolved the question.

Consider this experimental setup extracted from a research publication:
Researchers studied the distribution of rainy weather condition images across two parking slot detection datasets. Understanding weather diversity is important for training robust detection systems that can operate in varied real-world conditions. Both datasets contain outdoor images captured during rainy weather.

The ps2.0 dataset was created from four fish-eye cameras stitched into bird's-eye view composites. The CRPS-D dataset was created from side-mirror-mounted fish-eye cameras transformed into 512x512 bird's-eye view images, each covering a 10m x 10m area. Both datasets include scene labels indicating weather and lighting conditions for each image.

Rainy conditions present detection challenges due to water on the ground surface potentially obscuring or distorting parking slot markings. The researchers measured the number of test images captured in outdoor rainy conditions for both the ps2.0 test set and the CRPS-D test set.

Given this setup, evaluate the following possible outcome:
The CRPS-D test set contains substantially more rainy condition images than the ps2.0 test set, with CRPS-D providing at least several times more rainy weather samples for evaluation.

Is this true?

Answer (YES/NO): NO